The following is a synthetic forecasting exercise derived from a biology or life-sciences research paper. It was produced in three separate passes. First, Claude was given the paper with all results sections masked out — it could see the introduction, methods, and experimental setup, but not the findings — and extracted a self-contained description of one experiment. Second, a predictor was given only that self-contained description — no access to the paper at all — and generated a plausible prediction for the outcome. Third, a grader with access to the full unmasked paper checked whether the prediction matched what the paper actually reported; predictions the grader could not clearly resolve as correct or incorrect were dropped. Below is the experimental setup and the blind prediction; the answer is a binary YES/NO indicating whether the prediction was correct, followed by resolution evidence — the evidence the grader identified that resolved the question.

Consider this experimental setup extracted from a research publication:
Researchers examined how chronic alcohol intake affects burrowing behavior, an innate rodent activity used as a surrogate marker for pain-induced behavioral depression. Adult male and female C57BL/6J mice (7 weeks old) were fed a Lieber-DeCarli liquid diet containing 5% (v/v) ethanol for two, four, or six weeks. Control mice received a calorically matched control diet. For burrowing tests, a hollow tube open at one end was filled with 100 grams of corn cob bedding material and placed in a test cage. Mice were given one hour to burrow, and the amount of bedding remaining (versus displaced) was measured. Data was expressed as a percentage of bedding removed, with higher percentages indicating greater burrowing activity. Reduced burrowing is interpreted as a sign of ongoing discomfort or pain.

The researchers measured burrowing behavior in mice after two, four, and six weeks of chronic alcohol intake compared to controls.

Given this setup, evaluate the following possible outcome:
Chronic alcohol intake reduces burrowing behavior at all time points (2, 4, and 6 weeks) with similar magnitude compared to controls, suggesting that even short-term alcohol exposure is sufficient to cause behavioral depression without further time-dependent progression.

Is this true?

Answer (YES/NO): NO